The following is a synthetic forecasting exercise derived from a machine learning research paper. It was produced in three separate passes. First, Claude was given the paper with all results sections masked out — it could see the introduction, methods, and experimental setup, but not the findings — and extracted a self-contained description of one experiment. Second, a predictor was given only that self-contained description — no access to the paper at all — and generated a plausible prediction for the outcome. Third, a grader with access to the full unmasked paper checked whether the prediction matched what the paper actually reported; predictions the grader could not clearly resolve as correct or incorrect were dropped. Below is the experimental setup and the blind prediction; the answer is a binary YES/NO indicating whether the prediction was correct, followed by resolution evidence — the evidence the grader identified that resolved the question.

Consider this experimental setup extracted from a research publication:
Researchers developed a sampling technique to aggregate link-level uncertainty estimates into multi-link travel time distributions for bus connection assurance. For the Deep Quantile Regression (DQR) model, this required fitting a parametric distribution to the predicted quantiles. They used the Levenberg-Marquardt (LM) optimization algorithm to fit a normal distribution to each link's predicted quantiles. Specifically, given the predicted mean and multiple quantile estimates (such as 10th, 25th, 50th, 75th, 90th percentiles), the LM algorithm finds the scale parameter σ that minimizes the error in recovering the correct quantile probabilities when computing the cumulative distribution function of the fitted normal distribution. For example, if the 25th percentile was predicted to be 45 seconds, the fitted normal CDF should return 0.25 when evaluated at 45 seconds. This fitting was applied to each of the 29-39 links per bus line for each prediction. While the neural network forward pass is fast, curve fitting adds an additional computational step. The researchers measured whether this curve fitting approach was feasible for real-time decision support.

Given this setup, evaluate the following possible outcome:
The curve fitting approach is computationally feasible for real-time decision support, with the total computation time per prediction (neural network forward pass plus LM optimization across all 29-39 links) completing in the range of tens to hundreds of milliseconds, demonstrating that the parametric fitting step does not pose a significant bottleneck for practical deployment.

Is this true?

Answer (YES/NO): NO